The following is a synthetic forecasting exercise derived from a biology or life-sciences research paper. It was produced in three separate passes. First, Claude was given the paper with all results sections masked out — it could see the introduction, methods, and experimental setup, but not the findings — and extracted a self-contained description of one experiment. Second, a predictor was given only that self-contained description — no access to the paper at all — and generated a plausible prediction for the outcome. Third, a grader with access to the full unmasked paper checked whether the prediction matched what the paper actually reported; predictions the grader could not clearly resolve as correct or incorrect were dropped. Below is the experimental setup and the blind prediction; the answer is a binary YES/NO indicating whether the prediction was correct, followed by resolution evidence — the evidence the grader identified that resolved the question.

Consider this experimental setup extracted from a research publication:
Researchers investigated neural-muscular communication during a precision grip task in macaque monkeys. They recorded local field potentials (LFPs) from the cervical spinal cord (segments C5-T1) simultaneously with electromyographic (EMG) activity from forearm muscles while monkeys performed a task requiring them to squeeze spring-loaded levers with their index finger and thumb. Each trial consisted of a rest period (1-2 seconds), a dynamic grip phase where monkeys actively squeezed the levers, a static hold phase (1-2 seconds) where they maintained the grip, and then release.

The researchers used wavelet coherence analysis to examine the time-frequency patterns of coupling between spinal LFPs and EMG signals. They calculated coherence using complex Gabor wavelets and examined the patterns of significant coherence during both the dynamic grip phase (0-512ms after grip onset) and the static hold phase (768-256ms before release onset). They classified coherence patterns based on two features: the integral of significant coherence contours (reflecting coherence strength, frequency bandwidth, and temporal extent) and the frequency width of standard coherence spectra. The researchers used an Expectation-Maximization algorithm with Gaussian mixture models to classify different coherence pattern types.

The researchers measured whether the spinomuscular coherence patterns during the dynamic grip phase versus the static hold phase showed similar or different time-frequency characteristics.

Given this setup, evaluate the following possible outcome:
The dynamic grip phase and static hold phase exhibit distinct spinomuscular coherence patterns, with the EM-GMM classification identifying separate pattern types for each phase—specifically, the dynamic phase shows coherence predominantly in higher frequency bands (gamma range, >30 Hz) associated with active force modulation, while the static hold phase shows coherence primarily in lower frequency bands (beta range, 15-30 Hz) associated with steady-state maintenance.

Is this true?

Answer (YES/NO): NO